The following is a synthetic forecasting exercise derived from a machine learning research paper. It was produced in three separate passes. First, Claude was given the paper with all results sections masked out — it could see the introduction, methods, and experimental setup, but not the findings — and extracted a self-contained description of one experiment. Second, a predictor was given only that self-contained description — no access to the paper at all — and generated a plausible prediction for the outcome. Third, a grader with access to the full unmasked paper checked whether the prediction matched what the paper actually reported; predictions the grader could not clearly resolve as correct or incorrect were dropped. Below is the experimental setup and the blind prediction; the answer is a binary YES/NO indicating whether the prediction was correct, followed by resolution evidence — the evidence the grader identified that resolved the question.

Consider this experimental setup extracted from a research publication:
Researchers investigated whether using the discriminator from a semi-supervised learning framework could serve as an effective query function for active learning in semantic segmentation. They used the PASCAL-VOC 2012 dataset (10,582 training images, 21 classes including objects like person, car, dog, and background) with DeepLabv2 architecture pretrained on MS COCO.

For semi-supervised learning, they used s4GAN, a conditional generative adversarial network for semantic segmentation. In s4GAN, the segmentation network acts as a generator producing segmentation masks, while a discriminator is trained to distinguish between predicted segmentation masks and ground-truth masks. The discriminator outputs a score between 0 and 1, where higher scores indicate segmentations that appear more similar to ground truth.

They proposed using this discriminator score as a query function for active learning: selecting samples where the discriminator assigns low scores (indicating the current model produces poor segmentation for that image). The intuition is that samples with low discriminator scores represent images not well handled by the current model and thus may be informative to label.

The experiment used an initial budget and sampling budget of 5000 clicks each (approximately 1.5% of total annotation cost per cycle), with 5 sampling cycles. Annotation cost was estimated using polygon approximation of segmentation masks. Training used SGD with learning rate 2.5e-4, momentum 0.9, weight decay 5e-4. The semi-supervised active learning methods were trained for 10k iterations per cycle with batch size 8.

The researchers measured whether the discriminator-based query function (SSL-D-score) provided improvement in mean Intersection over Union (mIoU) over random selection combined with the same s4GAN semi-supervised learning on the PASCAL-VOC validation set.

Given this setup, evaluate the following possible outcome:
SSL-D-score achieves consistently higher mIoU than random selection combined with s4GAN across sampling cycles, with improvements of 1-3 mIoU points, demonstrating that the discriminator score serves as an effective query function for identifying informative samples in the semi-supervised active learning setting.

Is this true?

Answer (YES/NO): NO